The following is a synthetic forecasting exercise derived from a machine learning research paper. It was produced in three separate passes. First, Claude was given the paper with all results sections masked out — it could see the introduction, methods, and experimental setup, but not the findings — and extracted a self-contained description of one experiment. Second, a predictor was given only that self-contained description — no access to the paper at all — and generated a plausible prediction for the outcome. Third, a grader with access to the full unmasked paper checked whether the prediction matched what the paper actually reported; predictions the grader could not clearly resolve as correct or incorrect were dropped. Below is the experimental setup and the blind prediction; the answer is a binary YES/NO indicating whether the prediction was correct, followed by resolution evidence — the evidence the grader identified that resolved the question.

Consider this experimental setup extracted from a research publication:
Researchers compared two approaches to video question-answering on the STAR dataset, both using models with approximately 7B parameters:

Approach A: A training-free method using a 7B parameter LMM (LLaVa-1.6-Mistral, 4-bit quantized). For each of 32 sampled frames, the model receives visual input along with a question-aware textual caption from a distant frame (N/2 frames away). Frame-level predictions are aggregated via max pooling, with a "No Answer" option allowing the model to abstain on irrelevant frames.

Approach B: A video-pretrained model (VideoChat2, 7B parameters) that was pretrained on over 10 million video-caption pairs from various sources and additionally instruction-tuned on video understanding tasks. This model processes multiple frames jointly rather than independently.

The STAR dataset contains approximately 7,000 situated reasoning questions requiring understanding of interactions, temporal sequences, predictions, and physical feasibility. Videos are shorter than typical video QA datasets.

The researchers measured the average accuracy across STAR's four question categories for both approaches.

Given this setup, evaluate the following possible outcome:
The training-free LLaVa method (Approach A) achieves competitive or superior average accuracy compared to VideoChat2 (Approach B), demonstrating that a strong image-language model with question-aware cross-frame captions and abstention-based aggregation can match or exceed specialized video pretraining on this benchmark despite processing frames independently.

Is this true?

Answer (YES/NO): NO